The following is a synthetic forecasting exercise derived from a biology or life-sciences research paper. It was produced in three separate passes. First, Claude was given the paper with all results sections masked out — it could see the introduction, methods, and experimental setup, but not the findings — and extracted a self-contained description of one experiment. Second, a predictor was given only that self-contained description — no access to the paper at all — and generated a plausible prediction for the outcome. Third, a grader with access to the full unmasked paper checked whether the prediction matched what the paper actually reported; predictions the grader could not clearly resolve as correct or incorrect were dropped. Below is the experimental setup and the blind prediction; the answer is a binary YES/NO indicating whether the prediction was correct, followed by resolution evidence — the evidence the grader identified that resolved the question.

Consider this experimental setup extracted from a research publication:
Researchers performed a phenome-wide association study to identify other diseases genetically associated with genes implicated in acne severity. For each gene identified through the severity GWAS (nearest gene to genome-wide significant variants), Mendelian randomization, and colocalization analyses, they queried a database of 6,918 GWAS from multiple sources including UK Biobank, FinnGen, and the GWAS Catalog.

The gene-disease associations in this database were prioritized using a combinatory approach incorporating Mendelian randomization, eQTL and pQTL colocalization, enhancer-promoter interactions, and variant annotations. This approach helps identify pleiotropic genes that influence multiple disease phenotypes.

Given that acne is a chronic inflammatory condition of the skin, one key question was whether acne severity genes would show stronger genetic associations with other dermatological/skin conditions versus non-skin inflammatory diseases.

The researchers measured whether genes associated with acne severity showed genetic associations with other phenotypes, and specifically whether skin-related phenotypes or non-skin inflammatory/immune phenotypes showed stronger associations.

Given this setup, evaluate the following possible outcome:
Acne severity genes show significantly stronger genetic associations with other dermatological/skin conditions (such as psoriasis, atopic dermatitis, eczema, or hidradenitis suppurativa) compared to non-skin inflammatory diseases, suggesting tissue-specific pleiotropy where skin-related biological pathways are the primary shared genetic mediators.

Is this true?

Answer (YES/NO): NO